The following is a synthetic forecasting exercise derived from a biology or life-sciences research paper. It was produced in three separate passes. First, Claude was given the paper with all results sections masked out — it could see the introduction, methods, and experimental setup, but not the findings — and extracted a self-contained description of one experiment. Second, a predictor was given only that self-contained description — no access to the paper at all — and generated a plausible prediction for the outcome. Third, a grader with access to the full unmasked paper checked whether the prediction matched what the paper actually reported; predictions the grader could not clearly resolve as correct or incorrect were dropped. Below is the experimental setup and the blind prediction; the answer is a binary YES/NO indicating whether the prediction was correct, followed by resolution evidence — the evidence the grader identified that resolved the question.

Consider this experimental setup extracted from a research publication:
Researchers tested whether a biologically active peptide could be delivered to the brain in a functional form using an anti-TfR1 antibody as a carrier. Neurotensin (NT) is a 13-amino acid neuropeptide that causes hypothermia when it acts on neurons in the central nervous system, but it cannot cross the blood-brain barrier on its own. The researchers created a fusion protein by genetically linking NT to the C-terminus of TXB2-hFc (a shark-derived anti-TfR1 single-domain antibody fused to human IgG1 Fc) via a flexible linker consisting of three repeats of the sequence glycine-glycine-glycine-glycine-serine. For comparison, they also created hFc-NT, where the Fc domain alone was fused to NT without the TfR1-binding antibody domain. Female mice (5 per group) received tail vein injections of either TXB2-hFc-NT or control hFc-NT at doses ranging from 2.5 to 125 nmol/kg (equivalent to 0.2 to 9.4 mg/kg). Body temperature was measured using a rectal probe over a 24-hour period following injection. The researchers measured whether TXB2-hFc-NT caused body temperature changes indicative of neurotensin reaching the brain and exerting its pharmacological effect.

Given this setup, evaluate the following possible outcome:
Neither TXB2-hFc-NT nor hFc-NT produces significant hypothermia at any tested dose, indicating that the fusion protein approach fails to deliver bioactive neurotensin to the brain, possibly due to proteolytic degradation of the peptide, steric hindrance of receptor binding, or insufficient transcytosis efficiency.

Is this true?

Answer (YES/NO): NO